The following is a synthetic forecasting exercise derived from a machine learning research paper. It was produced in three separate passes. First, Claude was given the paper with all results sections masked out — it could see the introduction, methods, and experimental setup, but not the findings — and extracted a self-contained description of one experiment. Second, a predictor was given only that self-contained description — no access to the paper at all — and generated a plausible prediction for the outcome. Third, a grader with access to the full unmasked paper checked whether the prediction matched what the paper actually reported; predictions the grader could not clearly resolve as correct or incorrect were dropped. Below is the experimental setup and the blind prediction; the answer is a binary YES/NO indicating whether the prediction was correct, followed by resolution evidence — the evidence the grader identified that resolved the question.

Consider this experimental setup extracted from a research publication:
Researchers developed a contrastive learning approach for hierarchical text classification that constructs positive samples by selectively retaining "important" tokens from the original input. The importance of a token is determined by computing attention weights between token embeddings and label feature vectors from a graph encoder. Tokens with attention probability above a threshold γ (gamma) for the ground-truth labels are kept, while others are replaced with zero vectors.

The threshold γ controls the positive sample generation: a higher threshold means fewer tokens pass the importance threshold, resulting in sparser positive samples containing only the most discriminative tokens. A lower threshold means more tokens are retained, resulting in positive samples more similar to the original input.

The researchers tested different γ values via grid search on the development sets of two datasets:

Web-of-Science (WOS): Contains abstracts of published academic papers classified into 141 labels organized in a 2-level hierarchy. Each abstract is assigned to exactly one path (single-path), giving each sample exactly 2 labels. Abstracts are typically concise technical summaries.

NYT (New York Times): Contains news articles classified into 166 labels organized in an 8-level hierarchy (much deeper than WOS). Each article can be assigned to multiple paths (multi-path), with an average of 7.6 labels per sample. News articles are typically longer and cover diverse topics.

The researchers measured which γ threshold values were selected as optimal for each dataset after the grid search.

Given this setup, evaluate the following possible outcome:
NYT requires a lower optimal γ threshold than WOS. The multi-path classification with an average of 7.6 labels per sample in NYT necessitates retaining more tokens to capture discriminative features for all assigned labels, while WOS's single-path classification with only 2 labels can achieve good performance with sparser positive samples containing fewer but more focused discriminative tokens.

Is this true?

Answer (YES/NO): YES